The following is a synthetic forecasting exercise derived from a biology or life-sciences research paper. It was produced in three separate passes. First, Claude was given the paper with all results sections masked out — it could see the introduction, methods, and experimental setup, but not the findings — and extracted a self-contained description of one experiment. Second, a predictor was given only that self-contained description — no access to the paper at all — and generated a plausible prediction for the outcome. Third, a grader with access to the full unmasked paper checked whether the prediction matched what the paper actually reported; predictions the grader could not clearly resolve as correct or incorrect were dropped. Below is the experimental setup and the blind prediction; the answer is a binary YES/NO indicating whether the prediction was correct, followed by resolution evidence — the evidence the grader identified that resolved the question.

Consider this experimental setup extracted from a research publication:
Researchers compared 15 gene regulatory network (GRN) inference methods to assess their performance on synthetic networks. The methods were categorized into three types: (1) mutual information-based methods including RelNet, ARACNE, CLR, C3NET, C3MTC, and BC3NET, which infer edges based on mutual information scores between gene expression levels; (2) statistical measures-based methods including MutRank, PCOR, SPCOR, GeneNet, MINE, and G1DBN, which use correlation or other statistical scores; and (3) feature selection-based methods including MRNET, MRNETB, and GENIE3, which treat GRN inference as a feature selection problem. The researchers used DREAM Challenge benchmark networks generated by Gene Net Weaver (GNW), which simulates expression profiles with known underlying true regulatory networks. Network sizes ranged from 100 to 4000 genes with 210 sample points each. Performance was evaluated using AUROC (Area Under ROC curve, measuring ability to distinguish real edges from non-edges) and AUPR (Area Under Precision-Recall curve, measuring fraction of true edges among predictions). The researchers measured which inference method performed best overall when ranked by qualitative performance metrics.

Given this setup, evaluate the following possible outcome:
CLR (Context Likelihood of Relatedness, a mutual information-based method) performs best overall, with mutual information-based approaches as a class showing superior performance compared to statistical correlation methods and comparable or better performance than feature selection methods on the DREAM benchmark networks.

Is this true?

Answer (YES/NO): YES